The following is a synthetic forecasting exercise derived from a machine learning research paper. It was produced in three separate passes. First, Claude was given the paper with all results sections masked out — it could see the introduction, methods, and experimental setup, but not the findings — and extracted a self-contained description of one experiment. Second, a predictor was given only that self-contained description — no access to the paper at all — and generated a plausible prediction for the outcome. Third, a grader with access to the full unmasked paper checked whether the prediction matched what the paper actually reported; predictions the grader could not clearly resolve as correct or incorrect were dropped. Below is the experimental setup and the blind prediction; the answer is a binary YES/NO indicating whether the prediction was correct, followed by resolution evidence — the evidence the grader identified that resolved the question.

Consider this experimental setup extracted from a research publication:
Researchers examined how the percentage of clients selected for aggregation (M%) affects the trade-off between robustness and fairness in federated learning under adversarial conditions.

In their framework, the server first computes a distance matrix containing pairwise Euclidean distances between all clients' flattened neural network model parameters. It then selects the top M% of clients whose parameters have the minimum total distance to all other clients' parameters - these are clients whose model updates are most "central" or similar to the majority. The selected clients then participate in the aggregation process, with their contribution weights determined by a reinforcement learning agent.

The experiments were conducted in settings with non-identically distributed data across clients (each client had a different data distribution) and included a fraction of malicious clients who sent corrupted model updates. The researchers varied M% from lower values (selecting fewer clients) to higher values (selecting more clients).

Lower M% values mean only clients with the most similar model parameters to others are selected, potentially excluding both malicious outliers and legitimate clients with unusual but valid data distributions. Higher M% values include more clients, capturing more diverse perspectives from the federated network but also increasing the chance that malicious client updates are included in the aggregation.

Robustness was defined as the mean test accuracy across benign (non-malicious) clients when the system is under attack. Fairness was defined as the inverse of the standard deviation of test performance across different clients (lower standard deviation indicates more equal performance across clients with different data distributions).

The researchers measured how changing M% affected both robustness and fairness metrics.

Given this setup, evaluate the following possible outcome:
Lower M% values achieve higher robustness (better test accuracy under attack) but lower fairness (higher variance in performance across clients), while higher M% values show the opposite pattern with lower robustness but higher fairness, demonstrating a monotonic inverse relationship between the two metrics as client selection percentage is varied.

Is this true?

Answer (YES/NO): NO